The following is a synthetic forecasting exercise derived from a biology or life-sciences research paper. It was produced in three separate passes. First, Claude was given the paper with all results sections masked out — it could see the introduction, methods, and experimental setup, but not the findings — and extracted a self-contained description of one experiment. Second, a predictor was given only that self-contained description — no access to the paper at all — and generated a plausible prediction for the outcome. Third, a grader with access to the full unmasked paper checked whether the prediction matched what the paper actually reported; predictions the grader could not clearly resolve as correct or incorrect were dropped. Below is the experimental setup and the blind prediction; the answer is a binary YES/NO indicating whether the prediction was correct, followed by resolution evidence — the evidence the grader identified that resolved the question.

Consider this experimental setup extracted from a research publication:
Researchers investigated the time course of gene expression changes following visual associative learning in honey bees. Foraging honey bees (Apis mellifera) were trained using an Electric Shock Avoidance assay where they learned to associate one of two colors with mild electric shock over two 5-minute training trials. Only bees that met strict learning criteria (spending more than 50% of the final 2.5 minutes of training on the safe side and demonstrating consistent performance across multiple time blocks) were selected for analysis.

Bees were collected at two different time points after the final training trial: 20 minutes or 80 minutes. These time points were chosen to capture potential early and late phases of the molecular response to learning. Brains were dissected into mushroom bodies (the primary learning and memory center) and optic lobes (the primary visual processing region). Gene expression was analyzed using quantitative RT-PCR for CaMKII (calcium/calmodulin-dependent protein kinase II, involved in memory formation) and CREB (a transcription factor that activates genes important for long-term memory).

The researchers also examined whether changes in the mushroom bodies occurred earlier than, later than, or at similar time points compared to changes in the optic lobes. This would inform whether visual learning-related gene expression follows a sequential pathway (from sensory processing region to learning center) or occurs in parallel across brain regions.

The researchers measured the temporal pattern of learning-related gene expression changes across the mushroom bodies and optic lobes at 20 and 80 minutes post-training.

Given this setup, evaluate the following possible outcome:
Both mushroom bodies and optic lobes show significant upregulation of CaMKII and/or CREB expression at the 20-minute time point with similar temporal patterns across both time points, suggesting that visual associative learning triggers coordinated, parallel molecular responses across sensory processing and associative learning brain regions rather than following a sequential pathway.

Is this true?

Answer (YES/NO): NO